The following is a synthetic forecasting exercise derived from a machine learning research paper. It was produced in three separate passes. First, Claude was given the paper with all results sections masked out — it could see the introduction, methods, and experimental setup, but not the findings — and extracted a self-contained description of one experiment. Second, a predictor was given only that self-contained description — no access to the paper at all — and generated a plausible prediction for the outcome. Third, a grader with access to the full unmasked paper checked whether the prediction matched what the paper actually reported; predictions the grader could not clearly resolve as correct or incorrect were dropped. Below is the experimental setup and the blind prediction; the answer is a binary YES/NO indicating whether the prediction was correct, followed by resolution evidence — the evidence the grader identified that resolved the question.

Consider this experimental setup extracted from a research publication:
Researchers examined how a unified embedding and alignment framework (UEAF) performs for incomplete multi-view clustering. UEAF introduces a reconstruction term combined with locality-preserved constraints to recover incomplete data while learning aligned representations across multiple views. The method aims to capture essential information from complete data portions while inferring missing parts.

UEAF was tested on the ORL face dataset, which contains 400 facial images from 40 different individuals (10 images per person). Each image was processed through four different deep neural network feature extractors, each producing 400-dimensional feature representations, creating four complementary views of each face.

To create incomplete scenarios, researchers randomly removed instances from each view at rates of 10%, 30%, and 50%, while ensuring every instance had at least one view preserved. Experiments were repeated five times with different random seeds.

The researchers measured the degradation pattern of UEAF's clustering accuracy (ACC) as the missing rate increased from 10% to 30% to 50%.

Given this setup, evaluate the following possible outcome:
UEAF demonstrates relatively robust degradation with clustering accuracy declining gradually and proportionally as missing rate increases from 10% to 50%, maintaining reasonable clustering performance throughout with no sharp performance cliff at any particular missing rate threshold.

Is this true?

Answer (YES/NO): NO